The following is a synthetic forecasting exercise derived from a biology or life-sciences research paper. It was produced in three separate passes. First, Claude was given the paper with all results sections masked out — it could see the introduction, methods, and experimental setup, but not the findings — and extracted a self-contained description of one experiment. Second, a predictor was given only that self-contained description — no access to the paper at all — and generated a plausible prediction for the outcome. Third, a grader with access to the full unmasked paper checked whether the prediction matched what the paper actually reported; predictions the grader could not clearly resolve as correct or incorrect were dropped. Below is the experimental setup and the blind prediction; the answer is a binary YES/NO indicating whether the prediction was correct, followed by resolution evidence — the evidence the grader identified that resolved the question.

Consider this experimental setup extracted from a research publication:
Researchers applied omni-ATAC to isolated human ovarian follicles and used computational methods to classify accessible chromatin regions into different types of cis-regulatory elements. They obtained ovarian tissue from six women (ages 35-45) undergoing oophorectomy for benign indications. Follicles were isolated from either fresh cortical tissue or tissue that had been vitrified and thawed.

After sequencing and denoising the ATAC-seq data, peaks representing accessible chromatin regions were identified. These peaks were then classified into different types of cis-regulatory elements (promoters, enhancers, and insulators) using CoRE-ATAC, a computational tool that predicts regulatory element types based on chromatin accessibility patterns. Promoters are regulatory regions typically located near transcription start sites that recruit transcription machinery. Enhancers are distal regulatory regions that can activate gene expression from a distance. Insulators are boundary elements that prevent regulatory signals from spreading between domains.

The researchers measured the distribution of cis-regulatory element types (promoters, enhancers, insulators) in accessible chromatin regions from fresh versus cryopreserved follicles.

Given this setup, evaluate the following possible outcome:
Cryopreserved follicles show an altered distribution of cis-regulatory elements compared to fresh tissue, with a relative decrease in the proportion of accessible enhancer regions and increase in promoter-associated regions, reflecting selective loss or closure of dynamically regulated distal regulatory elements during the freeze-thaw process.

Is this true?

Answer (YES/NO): NO